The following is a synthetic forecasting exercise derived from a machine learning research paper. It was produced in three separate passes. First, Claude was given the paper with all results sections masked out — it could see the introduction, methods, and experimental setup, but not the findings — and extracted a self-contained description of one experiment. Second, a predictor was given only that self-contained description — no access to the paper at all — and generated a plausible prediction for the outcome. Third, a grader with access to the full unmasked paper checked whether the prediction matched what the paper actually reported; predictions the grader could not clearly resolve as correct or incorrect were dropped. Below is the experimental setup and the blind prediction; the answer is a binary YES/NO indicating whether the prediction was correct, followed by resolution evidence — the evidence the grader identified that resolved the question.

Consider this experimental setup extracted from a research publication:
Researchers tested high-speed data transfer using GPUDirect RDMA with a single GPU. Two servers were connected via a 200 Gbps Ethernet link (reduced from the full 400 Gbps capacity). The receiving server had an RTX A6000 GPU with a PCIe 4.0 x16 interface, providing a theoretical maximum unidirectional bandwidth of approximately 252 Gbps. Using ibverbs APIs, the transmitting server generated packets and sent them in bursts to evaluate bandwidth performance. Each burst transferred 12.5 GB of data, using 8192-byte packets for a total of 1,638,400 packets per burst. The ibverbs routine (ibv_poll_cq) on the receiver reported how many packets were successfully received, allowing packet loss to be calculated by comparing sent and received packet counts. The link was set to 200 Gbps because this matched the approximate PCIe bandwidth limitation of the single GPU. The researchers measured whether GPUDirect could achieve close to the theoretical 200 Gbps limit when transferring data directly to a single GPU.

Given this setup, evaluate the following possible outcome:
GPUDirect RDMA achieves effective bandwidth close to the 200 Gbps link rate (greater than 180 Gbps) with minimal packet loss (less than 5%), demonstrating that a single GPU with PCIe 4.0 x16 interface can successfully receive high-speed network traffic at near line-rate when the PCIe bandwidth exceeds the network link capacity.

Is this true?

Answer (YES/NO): NO